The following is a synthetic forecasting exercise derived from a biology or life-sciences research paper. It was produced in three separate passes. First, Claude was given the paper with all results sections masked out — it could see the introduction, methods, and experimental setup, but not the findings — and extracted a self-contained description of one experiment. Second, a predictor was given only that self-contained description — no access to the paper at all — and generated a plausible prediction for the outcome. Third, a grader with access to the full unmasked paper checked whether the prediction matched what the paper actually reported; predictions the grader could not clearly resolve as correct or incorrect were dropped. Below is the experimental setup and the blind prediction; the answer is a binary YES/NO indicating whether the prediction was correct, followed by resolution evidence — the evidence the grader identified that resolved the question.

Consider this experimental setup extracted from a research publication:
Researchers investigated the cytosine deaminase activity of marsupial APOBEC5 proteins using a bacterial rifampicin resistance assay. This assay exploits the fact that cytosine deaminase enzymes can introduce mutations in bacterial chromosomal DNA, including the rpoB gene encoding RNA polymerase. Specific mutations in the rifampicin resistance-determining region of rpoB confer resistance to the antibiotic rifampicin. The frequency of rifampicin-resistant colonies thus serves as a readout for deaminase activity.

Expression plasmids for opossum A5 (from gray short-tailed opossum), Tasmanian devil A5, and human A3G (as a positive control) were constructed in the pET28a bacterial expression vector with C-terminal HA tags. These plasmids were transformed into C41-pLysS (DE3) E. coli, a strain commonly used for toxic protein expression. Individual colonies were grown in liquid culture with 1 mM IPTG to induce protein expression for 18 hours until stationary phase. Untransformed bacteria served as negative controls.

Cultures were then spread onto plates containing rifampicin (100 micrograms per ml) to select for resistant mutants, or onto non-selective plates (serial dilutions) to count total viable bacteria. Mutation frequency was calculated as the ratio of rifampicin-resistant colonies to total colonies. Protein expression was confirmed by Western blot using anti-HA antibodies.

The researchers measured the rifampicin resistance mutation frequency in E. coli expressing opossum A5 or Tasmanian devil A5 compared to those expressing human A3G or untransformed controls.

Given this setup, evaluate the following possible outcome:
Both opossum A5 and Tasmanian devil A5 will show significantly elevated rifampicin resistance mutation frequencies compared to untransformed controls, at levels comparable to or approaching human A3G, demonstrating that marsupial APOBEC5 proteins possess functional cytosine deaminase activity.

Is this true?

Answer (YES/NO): YES